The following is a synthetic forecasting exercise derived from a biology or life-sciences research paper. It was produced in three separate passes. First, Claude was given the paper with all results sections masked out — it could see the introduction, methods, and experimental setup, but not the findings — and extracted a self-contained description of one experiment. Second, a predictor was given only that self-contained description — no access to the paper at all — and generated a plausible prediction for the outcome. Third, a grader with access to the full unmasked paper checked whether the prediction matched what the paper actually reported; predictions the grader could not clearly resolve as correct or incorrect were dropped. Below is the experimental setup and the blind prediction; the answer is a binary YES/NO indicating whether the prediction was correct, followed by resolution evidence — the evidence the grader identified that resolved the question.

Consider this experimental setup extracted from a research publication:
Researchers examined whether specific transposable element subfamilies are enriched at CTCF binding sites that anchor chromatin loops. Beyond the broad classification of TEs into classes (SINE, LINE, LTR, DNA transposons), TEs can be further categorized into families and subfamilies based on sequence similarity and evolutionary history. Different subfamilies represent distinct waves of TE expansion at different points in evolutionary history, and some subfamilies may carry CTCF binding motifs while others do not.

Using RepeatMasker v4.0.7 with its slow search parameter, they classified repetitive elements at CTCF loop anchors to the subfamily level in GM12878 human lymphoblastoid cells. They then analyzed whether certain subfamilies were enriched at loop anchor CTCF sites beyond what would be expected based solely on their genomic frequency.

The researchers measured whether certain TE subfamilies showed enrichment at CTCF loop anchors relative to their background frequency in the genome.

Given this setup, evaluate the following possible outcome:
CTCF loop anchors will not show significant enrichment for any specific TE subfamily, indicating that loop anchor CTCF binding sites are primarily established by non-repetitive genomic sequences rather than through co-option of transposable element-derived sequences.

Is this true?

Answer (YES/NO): NO